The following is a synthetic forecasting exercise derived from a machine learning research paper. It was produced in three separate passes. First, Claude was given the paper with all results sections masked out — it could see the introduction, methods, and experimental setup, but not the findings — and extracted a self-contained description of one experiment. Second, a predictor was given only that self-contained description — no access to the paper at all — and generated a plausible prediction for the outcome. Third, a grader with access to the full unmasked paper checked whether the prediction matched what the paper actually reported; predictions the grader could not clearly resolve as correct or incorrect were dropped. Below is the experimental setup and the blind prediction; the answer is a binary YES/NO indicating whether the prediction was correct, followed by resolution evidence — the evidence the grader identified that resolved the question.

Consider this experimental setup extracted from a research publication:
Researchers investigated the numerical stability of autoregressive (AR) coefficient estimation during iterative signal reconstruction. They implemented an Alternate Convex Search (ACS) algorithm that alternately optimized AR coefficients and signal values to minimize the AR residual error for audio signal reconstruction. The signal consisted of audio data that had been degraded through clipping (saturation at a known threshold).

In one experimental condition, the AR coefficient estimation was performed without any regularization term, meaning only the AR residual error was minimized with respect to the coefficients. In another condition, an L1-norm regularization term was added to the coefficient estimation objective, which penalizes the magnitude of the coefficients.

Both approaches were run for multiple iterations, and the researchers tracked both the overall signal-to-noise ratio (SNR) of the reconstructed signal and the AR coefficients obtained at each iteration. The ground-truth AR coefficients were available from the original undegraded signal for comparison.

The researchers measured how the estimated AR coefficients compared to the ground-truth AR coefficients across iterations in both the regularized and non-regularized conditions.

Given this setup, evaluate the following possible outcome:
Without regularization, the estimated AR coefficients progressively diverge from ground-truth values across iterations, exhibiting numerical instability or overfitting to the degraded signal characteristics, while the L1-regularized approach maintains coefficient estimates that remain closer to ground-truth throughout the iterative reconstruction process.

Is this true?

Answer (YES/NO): YES